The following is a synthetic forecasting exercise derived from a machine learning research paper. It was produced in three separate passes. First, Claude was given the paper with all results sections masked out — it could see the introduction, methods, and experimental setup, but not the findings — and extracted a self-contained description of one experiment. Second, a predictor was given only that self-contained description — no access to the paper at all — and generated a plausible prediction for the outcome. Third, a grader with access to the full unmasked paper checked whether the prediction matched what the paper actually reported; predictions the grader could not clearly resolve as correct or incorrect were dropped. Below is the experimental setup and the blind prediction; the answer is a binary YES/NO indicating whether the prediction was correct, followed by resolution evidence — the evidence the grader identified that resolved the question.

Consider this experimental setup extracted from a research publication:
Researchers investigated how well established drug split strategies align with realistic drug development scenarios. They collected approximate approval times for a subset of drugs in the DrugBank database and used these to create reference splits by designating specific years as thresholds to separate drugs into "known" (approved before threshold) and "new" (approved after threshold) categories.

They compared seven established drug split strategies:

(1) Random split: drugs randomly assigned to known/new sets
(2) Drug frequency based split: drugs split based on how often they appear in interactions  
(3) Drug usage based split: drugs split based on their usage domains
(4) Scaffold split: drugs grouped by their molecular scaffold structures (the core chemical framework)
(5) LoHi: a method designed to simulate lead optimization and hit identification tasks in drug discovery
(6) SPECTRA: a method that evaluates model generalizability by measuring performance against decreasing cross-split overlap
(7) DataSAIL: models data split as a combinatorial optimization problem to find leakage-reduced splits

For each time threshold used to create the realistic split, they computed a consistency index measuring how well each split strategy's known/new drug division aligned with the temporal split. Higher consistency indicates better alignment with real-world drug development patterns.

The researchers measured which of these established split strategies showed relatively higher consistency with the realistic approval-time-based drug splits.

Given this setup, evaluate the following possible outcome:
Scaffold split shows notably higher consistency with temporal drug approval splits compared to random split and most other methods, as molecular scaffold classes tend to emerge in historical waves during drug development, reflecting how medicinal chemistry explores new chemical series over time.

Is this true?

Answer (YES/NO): NO